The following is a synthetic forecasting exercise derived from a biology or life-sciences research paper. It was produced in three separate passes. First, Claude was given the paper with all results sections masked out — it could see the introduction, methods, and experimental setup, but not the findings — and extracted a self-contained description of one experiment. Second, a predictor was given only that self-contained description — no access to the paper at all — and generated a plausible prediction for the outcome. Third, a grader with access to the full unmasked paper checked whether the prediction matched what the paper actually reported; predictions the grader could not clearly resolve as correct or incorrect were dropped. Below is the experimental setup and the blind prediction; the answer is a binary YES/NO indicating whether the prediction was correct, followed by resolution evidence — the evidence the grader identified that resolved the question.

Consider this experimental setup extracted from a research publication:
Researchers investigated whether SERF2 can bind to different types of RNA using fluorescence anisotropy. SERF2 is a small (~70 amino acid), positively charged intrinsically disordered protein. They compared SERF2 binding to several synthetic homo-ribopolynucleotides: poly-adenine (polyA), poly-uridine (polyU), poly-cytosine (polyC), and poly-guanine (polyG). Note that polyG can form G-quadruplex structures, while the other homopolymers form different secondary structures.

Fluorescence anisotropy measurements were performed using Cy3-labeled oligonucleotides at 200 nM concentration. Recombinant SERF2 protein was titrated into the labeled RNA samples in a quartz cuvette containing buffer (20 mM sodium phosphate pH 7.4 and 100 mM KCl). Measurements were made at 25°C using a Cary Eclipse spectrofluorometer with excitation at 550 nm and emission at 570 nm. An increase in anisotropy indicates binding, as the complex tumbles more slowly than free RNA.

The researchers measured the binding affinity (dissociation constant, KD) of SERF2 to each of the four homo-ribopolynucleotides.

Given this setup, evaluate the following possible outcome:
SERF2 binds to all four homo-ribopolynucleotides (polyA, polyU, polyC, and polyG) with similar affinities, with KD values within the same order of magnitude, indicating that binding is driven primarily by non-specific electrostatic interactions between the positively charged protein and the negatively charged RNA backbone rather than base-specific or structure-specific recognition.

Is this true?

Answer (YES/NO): NO